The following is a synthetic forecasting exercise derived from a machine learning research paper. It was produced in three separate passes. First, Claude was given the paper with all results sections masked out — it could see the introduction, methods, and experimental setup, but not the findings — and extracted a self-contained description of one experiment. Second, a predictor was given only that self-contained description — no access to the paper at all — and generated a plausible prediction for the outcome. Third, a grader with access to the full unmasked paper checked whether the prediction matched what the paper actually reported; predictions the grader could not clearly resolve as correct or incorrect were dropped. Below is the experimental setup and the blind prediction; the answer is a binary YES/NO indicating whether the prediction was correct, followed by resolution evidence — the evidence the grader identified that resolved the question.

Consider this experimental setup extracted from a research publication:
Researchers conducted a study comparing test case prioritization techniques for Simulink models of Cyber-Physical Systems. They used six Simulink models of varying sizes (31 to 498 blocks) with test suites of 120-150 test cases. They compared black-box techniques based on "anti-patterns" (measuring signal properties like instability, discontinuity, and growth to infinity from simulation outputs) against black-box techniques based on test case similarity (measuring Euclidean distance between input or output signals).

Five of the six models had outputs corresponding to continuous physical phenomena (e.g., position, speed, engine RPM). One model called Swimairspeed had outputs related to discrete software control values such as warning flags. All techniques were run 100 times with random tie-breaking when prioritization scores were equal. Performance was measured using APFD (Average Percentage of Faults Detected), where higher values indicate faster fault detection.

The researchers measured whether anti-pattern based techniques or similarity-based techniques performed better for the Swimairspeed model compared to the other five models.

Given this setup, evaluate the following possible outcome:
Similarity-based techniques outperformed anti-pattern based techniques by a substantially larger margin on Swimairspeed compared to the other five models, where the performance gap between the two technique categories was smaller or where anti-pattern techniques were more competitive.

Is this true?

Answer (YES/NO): NO